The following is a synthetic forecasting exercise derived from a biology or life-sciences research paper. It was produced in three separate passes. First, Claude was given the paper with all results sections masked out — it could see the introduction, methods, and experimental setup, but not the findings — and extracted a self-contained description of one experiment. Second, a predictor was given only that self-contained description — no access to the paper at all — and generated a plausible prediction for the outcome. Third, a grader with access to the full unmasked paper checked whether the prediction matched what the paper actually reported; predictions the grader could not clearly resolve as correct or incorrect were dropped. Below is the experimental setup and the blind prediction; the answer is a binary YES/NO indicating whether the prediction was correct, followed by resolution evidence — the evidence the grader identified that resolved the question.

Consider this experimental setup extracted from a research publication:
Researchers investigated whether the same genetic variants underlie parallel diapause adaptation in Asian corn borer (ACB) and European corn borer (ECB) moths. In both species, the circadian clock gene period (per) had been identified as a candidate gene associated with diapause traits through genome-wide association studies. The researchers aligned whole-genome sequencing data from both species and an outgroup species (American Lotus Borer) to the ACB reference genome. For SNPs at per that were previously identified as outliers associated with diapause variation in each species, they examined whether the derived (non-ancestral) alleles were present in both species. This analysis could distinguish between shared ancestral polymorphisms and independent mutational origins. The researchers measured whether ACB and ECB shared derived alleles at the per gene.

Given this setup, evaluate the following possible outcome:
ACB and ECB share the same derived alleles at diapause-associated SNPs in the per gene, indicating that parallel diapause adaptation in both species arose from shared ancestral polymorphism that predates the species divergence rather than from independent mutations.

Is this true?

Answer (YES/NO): NO